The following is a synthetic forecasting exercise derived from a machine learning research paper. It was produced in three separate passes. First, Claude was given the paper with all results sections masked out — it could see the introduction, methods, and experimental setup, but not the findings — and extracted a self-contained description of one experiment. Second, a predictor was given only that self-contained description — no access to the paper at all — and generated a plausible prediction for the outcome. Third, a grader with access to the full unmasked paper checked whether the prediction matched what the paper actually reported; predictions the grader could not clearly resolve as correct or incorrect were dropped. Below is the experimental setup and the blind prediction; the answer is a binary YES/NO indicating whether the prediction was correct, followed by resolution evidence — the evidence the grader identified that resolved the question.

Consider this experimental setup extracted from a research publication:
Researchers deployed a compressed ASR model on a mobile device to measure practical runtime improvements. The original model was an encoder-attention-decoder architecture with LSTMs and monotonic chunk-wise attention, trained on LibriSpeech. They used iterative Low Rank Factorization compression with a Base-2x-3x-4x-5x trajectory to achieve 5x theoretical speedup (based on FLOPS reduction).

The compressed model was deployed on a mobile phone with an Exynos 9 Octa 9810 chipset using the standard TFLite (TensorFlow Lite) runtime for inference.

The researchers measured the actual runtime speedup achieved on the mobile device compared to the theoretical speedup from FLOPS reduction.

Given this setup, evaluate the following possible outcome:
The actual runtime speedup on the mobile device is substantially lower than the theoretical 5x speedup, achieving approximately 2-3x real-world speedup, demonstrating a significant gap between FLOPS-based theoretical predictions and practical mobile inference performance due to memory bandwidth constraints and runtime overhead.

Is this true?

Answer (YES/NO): YES